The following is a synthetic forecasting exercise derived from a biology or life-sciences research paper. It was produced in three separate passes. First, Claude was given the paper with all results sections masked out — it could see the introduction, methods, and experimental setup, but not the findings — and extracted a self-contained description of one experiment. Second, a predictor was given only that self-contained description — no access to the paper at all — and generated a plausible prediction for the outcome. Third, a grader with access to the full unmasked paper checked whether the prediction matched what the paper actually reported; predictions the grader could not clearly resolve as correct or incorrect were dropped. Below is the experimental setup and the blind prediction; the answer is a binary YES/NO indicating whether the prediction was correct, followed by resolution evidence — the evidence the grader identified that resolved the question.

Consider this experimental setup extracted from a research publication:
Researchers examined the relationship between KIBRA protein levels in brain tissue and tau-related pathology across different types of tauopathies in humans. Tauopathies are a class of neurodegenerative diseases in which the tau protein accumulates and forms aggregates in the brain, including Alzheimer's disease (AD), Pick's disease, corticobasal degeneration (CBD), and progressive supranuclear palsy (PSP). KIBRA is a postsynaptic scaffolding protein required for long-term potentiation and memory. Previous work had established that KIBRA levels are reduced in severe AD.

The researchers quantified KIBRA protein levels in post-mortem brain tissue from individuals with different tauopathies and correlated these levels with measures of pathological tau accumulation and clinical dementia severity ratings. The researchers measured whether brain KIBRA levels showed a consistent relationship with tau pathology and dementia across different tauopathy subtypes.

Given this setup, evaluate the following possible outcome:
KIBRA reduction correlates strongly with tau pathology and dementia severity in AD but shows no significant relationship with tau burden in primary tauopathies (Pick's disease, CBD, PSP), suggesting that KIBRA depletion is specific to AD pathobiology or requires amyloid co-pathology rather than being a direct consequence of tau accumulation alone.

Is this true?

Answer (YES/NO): NO